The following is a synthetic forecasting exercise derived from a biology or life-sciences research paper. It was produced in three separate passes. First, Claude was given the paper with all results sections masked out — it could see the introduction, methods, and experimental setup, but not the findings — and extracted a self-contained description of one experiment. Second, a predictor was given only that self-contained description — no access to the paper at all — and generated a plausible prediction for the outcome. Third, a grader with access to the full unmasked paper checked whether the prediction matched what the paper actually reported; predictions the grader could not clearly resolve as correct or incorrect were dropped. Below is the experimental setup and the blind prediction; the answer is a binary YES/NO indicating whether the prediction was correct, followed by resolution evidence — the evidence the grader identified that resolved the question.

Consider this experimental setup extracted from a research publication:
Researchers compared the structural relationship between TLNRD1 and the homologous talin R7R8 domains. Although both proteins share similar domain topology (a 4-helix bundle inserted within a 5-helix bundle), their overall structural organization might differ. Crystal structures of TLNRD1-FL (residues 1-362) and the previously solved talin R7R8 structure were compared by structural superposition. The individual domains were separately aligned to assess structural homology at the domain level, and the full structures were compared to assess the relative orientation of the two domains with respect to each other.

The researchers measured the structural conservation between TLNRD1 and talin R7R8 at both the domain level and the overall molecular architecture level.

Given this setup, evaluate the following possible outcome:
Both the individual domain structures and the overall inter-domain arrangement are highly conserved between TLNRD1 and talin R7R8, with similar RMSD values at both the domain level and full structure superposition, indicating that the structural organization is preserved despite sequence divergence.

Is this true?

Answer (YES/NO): NO